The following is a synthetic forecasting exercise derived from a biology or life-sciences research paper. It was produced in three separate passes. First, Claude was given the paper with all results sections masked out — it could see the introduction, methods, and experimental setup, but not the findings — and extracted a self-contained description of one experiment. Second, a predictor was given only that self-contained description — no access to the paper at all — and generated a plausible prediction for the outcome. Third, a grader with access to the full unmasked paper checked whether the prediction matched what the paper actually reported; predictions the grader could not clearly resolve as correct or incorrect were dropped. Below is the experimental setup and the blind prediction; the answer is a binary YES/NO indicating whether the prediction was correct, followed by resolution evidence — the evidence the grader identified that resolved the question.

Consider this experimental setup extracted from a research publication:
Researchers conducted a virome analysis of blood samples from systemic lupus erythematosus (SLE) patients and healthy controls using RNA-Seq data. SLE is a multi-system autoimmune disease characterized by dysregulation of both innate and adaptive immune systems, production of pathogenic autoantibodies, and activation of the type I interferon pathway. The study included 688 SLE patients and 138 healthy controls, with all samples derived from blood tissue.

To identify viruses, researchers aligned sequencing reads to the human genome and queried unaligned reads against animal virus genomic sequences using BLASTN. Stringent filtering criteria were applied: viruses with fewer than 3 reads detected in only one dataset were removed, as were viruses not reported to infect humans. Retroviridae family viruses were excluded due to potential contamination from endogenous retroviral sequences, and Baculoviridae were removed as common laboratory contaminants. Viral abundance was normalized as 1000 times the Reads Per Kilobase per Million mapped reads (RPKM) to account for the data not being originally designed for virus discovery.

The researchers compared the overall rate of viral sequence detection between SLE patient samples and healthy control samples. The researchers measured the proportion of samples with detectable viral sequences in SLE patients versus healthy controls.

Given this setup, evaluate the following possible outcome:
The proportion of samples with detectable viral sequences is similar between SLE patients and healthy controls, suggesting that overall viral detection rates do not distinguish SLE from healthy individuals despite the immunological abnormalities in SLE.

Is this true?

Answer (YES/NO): NO